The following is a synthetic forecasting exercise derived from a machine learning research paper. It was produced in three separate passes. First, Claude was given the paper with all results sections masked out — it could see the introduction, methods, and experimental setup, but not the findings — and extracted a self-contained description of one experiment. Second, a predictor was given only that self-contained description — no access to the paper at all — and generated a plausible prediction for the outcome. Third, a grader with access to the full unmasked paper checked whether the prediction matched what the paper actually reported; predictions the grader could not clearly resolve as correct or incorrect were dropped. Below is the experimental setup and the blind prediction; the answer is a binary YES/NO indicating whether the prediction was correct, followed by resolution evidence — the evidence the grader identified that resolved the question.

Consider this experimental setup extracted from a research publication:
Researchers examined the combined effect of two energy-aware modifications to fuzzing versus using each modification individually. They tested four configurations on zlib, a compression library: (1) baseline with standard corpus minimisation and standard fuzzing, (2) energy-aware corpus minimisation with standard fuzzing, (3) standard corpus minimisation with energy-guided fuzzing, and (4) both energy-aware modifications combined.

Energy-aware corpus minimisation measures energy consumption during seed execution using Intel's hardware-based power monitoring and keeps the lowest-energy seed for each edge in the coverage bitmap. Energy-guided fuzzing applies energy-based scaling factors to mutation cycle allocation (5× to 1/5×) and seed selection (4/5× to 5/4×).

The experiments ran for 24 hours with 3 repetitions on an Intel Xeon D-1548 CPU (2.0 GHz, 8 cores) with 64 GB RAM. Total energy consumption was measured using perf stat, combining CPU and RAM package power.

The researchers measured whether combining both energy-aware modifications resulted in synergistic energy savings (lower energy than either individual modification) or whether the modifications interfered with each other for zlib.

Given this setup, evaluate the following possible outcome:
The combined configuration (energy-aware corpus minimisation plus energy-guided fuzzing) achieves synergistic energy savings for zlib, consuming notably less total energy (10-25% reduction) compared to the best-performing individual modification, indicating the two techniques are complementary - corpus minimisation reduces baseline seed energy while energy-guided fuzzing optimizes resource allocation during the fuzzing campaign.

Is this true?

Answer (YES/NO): NO